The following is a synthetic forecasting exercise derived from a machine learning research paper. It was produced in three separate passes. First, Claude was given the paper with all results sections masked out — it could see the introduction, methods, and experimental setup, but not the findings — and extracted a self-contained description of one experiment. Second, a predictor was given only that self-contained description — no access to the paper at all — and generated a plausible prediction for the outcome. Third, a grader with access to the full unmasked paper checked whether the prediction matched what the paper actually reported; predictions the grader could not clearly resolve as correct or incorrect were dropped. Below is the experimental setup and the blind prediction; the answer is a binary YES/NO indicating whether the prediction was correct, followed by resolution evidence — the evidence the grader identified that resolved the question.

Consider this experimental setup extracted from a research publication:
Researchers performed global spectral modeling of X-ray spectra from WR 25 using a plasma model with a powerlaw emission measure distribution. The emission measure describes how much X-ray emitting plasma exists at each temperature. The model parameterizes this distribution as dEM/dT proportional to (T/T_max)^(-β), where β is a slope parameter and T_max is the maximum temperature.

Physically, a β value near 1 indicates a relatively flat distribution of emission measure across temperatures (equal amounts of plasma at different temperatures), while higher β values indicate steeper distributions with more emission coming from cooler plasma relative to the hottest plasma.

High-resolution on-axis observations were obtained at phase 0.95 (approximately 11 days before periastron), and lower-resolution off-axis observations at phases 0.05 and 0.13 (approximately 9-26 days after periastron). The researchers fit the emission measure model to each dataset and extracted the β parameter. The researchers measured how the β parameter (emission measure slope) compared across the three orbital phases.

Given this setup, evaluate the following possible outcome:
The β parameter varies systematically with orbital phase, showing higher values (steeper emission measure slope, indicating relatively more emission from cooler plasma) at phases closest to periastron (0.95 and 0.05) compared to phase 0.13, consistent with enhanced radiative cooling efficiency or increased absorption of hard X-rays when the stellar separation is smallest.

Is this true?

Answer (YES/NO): NO